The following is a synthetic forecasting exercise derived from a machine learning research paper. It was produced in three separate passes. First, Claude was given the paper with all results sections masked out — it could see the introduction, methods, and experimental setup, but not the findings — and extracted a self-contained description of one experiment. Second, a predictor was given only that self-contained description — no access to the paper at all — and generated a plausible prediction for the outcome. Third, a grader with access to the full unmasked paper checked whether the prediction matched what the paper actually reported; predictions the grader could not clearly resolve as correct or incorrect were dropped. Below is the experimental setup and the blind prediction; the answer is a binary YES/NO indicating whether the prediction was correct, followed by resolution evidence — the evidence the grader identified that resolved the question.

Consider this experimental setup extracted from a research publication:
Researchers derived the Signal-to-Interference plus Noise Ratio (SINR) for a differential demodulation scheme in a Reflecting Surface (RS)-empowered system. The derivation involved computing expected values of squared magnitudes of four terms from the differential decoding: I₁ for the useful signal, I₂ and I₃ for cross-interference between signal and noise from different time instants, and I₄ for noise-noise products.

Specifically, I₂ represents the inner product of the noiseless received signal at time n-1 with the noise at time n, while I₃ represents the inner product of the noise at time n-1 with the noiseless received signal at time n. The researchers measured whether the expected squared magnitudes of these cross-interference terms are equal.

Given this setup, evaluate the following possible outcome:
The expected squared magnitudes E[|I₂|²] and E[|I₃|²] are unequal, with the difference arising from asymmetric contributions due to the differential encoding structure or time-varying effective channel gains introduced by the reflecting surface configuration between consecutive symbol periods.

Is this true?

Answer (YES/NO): NO